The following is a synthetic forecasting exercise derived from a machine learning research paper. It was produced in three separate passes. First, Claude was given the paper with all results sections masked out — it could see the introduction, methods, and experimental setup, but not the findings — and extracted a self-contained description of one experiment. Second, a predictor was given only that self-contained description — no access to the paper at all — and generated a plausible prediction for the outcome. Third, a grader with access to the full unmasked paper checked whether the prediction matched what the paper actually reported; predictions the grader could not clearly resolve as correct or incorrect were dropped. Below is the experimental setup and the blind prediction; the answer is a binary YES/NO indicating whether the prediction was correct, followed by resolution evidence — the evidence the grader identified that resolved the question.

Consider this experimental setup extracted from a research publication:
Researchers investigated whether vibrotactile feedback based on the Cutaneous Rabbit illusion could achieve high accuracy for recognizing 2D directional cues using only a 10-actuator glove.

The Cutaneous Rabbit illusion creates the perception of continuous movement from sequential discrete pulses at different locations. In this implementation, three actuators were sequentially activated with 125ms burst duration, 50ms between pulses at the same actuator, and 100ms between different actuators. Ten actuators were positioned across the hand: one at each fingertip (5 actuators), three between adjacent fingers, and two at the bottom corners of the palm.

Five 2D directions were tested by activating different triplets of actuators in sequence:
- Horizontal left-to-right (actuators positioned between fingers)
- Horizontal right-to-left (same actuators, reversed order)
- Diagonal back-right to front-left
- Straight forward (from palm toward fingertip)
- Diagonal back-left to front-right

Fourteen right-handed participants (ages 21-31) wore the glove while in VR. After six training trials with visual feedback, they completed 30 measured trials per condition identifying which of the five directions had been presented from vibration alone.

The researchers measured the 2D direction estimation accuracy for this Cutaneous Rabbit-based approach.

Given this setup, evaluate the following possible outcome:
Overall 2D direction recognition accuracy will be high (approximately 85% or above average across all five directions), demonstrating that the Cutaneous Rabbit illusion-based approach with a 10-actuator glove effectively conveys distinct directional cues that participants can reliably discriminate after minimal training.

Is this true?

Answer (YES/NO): YES